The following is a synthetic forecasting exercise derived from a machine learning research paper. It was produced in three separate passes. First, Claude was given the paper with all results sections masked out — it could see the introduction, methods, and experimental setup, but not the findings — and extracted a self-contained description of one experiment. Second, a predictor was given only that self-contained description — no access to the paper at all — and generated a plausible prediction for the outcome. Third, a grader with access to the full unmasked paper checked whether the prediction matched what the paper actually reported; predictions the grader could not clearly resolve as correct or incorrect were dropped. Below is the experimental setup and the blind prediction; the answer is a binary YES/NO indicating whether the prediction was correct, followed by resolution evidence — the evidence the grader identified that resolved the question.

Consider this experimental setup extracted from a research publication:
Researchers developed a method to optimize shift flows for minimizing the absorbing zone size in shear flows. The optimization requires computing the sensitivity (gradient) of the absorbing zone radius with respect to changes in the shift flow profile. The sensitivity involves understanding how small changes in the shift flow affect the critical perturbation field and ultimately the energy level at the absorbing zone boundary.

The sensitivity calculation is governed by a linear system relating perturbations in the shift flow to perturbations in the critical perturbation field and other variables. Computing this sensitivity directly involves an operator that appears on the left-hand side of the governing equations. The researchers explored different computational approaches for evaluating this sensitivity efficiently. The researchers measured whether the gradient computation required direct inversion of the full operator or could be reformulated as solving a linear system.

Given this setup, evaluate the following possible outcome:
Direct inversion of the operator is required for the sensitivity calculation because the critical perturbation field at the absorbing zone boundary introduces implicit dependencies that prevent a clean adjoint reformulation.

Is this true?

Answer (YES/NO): NO